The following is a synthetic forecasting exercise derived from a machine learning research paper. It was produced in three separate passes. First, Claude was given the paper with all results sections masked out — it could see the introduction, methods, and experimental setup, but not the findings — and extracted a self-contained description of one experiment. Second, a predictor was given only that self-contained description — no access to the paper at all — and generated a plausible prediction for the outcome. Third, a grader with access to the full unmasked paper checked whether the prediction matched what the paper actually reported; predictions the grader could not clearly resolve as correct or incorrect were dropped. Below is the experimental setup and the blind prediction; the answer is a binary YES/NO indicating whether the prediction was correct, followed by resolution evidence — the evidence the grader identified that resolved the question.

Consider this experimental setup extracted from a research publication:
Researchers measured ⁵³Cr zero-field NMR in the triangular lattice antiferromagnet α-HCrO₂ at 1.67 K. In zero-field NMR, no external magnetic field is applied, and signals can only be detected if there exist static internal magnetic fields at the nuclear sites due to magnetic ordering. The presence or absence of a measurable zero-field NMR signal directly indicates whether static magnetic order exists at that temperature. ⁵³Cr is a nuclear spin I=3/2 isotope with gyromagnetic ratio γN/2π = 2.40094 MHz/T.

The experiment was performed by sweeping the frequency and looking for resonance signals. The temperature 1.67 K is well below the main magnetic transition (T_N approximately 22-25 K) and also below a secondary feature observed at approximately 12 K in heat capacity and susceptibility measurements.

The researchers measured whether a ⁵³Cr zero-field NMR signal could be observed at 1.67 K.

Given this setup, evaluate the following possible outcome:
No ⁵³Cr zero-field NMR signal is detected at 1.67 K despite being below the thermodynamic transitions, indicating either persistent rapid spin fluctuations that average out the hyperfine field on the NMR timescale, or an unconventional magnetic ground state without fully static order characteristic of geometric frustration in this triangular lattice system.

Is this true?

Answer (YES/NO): NO